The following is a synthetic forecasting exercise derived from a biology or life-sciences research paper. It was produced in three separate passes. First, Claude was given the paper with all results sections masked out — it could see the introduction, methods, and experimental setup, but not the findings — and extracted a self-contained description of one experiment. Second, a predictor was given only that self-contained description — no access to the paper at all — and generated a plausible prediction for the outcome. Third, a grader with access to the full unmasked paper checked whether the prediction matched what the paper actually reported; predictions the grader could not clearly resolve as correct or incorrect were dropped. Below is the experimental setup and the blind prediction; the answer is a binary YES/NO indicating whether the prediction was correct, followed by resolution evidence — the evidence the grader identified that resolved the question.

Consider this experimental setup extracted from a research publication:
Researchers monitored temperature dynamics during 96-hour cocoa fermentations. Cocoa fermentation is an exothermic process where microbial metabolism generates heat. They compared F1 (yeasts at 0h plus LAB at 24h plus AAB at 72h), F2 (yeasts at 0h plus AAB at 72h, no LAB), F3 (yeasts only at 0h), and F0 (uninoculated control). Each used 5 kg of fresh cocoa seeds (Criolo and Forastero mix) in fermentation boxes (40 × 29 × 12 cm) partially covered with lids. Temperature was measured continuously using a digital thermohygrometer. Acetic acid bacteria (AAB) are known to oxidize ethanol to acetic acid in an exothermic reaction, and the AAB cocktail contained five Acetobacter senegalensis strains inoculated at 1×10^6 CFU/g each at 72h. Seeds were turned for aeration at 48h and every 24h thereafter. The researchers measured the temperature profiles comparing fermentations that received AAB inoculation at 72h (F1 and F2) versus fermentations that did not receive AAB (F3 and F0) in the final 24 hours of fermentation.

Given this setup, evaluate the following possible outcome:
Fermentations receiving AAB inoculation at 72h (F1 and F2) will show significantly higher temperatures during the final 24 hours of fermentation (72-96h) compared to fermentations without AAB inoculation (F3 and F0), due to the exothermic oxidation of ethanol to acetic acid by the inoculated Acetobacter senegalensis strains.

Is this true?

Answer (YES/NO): NO